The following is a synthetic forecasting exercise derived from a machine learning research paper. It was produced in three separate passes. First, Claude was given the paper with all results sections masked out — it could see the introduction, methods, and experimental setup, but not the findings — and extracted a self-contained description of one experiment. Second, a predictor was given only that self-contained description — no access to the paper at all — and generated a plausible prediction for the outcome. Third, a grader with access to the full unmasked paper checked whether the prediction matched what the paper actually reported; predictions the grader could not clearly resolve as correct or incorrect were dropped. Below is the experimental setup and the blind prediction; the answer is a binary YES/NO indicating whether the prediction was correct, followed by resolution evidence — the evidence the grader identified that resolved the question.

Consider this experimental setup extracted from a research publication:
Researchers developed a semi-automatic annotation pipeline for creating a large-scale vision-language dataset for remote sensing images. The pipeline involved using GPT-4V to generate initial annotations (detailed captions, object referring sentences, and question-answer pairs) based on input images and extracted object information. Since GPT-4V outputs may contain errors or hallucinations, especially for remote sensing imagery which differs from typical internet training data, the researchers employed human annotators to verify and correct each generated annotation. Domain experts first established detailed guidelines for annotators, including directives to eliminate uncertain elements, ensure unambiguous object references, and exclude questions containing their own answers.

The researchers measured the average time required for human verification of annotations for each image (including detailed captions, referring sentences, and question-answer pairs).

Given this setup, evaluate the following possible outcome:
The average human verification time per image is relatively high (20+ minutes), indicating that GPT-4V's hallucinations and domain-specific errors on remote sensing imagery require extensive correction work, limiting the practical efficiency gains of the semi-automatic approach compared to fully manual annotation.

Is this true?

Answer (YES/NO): NO